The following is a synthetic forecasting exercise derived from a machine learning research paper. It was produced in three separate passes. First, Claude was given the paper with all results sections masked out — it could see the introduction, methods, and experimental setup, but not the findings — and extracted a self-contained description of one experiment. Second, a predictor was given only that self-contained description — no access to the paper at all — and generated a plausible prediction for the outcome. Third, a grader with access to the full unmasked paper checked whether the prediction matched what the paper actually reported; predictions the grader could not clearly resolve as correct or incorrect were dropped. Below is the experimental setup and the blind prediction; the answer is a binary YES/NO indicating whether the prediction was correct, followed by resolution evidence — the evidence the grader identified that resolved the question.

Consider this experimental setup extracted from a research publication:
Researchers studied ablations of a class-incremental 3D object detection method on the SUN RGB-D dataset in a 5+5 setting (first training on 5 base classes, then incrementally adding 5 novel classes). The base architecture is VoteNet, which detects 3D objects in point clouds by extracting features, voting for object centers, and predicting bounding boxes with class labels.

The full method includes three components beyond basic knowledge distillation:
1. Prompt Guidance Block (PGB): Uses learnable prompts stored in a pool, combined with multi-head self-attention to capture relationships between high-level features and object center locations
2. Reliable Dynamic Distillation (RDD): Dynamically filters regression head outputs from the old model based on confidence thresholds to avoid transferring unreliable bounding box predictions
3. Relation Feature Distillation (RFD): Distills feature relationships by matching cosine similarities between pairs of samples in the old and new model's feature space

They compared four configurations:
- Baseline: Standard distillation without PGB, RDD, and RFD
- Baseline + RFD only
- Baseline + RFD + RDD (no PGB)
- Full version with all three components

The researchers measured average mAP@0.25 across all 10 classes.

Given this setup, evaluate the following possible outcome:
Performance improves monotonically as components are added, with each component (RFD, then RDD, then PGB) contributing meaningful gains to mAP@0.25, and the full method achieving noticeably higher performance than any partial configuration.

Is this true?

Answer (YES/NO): YES